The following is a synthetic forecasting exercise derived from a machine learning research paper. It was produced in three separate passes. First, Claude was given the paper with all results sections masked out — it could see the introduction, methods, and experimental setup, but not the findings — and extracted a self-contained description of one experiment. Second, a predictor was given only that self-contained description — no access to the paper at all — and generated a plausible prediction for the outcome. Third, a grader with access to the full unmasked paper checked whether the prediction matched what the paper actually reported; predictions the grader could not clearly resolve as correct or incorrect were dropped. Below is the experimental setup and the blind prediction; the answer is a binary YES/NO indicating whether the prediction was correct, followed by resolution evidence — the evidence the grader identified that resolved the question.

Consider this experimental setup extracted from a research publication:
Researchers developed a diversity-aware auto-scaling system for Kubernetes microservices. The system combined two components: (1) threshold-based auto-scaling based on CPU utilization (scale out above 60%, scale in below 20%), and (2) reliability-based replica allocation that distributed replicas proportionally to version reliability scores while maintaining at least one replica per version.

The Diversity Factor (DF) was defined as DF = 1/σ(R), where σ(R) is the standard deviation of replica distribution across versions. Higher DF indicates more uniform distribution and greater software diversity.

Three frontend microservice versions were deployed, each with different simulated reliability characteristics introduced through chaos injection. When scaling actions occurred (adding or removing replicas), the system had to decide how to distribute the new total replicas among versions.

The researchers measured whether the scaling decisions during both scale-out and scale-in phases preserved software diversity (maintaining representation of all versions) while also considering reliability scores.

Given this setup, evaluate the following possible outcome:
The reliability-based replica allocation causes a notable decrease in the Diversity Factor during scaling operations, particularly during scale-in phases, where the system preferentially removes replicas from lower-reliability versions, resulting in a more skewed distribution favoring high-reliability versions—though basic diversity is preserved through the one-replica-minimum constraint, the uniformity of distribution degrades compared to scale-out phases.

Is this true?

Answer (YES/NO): NO